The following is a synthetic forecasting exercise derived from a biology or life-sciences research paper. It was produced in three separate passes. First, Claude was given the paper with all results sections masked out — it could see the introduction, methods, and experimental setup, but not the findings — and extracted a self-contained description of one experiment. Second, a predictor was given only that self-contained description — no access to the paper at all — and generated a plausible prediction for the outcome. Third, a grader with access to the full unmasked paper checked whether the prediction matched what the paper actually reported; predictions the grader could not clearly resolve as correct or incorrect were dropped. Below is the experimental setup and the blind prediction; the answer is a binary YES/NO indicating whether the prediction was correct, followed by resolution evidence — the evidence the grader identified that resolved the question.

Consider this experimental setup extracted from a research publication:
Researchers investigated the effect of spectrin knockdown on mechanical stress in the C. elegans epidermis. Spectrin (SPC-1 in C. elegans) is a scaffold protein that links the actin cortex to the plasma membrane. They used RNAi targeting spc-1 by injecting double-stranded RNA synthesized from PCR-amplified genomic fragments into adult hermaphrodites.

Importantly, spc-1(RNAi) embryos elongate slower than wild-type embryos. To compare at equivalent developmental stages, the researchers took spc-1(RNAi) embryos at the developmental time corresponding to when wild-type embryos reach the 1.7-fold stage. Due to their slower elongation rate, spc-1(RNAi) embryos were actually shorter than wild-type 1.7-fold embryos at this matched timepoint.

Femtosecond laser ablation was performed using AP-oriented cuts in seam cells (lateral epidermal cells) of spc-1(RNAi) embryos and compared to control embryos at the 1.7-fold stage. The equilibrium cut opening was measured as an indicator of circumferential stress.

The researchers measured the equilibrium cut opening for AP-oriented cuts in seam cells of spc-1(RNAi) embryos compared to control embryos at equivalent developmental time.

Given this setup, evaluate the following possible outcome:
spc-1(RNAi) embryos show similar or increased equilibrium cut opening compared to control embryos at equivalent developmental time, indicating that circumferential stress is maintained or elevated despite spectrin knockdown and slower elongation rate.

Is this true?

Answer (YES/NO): NO